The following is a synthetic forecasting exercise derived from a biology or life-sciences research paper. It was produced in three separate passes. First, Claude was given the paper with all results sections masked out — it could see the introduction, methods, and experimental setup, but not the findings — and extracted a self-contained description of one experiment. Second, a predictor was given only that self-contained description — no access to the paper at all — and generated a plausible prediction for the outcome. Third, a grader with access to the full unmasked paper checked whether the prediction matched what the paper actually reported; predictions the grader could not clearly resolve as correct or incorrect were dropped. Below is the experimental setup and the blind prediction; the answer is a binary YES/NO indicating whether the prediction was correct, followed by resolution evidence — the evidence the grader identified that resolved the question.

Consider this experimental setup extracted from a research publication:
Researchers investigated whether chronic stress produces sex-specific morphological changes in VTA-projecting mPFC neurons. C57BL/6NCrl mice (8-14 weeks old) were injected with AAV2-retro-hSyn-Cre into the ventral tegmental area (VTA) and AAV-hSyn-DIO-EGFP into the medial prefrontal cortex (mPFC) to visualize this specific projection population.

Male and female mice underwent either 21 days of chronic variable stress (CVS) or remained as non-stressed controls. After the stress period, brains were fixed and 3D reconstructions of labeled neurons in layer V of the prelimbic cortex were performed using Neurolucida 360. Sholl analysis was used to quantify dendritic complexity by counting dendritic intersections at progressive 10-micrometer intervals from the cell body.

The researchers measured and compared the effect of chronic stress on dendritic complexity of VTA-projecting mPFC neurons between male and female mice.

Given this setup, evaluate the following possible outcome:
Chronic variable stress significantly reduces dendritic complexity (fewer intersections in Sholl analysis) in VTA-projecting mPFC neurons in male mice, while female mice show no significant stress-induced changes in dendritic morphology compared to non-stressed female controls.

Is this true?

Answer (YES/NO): NO